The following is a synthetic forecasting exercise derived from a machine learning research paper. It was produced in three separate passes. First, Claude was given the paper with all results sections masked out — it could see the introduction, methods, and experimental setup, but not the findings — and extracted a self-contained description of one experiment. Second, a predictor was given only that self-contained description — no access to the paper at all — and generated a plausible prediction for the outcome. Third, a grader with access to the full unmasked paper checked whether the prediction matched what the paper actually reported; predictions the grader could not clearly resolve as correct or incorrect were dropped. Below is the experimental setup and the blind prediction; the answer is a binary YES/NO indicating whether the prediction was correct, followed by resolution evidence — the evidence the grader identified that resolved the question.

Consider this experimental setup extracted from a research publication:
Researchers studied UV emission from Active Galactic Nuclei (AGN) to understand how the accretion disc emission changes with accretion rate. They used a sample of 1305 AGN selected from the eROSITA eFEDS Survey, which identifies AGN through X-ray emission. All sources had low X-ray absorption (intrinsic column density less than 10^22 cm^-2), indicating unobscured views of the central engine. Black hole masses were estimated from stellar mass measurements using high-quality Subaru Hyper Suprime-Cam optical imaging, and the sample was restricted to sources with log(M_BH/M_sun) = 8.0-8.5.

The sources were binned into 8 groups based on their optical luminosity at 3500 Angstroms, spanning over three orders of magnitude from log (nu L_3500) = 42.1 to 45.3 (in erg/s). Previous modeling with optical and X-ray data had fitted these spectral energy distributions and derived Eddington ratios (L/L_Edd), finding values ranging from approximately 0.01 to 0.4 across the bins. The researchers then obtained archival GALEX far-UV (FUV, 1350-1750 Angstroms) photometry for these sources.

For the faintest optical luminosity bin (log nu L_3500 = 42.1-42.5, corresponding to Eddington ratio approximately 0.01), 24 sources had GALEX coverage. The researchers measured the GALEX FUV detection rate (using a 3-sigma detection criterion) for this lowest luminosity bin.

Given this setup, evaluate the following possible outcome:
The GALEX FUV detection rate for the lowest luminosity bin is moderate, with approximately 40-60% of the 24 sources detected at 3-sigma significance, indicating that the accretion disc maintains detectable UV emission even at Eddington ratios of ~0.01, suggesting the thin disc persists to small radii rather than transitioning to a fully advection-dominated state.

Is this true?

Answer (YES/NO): NO